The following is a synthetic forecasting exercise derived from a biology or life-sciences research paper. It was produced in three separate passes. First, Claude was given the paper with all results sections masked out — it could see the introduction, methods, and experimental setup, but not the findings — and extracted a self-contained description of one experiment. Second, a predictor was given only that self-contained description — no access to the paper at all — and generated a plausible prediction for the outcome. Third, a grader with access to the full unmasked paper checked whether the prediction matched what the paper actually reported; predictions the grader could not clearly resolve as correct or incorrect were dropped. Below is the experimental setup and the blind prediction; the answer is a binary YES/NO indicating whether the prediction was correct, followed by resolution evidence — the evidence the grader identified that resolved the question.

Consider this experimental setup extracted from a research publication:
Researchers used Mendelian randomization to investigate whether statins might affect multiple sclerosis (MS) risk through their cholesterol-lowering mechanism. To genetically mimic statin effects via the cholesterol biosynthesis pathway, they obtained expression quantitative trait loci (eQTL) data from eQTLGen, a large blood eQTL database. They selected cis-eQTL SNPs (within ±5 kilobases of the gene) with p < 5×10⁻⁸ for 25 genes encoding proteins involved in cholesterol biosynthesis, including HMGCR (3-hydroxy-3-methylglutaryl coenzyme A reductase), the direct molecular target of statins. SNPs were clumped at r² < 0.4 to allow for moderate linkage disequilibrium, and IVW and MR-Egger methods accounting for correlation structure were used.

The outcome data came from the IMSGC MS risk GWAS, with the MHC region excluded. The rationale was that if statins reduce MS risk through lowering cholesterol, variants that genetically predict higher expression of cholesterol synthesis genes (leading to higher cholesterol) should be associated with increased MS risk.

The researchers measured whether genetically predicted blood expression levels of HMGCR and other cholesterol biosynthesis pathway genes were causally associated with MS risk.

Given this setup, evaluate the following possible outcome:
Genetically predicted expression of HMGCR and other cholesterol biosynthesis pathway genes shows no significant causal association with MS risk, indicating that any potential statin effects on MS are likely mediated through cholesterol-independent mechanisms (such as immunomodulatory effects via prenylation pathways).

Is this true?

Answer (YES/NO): YES